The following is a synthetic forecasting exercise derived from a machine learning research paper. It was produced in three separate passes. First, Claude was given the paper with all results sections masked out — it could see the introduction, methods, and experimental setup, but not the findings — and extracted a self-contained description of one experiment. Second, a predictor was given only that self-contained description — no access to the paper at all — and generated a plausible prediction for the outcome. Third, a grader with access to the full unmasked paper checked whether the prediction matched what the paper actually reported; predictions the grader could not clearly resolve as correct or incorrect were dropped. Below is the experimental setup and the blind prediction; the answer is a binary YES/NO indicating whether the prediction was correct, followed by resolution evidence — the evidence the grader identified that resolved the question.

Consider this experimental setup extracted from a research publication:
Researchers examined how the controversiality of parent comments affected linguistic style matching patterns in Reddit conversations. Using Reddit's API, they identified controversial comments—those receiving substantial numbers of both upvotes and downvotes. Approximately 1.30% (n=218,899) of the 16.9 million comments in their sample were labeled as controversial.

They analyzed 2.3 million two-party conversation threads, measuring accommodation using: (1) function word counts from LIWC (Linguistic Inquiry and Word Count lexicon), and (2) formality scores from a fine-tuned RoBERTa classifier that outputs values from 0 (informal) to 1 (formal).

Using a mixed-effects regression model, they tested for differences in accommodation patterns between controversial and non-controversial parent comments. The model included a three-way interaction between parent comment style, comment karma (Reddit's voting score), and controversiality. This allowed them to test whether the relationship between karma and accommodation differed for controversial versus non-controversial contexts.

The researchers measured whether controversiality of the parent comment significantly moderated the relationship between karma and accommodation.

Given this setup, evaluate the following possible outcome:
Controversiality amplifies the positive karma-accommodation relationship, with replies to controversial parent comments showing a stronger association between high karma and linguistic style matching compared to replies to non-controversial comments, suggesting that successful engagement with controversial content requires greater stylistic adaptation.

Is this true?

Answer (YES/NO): NO